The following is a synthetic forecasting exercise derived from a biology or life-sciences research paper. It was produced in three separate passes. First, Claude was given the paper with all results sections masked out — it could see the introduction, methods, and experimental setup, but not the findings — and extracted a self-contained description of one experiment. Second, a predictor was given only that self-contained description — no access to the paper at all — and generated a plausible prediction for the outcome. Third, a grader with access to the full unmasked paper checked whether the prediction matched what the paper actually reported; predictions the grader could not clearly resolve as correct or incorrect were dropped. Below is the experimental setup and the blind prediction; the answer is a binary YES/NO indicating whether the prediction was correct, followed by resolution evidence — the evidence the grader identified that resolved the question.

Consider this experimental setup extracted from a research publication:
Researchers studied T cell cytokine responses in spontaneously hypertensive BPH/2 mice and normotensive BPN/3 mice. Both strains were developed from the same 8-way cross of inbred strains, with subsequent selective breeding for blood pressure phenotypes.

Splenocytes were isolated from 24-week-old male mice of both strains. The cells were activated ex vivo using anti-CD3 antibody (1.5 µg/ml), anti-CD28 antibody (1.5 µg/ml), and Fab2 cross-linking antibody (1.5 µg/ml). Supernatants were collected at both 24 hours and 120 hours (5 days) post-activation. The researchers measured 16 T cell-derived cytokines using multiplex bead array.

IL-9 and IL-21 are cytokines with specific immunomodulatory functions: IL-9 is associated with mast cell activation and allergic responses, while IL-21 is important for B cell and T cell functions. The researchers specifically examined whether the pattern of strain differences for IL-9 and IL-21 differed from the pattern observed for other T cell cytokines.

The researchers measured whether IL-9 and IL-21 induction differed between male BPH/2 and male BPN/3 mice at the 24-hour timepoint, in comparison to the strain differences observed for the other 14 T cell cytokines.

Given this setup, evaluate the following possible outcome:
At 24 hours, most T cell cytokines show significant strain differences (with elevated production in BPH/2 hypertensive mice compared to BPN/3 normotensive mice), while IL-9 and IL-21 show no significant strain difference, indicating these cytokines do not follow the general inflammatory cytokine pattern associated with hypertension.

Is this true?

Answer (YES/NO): NO